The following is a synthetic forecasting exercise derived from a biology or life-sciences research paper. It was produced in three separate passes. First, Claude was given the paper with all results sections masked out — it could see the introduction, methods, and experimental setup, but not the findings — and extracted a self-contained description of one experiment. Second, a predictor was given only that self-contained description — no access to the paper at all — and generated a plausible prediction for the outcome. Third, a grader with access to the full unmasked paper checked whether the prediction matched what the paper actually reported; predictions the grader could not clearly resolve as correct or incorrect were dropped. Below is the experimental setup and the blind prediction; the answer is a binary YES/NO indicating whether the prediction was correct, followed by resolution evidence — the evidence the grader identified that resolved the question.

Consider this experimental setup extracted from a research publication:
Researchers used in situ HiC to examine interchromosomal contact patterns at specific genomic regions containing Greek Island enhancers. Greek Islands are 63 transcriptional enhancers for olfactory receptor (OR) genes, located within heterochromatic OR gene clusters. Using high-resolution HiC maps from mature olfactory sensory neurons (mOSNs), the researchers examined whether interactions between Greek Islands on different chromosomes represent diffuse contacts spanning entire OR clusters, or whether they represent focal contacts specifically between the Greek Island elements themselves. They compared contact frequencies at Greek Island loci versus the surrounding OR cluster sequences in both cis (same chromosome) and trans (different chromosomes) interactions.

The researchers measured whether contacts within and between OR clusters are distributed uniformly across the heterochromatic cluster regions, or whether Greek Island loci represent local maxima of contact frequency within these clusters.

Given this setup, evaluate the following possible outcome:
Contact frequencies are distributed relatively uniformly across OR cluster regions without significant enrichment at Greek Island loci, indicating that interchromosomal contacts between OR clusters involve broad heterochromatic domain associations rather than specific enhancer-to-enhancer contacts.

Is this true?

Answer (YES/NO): NO